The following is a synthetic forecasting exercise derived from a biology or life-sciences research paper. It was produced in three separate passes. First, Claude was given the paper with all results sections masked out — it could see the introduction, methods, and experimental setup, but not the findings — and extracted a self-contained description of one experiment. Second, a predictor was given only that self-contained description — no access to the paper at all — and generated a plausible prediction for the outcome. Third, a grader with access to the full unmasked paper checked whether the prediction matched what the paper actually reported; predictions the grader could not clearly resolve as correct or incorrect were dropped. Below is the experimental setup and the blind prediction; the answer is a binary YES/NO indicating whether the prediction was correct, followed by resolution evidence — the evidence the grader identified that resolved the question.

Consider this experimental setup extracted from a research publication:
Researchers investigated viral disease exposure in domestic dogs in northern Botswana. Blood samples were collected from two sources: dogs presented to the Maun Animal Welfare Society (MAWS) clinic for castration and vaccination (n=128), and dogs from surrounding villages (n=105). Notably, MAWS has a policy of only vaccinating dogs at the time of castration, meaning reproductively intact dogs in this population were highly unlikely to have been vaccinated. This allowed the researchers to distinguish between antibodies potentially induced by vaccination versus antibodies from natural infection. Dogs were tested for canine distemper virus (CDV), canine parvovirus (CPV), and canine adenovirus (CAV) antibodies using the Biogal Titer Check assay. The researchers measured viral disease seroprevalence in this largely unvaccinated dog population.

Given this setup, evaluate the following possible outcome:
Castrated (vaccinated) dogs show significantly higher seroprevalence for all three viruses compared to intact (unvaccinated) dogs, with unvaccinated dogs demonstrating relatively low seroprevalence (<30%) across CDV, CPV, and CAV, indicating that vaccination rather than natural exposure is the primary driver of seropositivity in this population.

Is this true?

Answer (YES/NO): NO